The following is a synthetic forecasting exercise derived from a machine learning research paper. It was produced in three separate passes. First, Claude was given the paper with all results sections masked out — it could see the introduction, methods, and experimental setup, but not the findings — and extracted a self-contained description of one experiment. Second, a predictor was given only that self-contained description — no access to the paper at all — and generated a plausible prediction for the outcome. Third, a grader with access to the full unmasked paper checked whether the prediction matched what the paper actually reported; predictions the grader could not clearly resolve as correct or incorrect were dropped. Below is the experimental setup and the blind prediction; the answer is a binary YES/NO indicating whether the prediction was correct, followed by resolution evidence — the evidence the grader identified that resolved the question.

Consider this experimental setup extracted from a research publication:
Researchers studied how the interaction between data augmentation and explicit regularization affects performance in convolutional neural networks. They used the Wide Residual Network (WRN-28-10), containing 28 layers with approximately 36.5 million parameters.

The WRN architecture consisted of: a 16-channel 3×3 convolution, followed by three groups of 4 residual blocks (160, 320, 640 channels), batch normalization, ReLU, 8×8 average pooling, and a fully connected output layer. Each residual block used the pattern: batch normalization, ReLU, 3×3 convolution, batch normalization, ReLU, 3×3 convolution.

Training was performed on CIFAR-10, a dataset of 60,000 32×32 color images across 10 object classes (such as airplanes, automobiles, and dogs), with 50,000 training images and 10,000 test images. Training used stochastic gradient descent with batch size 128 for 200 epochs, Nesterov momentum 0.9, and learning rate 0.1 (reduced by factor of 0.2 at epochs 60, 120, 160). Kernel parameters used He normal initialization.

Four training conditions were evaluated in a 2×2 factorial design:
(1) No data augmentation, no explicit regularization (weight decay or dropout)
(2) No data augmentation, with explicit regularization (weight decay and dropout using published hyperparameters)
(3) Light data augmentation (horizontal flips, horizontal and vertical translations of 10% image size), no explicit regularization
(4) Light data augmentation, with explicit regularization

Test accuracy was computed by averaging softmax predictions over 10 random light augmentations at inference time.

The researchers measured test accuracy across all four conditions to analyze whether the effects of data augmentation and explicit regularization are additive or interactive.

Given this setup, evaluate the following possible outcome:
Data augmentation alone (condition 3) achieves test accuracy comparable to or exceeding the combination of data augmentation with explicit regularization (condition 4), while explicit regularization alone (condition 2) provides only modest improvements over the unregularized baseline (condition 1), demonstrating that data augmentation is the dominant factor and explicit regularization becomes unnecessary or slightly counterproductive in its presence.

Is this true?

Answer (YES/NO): YES